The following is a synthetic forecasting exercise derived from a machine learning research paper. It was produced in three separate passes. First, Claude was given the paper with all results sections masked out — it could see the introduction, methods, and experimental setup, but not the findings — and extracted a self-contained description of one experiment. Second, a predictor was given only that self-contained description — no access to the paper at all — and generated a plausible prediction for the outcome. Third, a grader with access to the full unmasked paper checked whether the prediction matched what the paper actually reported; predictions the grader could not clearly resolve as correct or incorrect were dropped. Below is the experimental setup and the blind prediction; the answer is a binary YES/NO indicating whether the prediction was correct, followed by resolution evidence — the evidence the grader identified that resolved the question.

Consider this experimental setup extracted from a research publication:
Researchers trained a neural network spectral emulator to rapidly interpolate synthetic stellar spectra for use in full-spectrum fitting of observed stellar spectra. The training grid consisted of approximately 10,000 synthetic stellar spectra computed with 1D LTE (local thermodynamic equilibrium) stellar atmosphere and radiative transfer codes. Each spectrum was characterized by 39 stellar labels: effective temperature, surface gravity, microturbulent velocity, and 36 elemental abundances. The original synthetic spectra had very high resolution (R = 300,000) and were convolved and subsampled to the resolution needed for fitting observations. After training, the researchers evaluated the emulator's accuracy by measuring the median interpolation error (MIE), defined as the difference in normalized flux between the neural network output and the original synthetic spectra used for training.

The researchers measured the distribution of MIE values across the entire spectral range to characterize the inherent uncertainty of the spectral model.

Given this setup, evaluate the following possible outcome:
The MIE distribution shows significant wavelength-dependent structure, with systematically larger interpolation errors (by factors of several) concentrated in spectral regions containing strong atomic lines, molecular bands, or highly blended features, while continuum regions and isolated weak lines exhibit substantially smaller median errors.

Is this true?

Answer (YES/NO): NO